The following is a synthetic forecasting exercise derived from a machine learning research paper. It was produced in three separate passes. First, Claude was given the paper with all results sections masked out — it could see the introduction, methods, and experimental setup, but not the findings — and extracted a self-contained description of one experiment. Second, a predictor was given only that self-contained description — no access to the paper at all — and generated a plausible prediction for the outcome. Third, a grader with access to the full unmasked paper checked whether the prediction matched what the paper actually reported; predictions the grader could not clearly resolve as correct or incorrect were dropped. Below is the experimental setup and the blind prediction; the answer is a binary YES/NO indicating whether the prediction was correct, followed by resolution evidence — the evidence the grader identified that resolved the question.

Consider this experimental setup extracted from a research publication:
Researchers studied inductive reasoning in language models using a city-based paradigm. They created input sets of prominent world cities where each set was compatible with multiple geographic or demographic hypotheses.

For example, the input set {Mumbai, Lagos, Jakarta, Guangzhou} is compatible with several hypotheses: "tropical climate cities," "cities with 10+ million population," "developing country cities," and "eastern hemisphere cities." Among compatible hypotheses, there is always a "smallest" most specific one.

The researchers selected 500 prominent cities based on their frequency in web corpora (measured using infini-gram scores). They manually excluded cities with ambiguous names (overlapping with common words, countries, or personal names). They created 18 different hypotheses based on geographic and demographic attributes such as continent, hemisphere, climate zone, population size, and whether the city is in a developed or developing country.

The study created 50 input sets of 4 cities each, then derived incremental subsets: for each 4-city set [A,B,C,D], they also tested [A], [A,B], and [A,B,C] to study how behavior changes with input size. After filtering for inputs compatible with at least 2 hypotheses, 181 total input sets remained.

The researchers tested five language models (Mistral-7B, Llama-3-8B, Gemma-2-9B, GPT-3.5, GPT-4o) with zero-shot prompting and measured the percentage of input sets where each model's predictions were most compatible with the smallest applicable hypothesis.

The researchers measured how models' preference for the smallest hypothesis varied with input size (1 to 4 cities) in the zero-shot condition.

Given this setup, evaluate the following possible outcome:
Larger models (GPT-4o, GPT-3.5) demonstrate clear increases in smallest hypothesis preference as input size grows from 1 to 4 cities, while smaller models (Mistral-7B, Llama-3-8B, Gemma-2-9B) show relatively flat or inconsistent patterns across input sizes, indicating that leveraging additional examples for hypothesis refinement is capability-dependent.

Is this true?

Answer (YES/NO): NO